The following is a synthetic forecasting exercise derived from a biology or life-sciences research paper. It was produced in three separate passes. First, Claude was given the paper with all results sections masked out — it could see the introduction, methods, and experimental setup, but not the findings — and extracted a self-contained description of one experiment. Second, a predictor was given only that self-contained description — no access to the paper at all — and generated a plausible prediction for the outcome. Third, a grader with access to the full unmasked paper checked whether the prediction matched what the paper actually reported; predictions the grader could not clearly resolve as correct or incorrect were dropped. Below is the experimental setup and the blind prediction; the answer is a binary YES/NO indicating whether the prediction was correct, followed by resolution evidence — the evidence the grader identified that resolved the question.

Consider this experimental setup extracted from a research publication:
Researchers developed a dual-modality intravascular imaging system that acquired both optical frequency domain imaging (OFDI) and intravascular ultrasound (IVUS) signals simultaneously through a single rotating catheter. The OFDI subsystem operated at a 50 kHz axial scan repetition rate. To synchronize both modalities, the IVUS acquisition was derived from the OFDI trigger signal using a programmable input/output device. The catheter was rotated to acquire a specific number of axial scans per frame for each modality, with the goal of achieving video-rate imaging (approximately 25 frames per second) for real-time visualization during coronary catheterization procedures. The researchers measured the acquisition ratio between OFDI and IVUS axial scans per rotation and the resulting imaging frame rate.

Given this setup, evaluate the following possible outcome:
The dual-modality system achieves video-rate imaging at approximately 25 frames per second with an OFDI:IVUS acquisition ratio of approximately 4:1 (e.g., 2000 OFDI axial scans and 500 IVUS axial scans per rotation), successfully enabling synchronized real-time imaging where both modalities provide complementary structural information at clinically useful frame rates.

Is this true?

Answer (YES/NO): NO